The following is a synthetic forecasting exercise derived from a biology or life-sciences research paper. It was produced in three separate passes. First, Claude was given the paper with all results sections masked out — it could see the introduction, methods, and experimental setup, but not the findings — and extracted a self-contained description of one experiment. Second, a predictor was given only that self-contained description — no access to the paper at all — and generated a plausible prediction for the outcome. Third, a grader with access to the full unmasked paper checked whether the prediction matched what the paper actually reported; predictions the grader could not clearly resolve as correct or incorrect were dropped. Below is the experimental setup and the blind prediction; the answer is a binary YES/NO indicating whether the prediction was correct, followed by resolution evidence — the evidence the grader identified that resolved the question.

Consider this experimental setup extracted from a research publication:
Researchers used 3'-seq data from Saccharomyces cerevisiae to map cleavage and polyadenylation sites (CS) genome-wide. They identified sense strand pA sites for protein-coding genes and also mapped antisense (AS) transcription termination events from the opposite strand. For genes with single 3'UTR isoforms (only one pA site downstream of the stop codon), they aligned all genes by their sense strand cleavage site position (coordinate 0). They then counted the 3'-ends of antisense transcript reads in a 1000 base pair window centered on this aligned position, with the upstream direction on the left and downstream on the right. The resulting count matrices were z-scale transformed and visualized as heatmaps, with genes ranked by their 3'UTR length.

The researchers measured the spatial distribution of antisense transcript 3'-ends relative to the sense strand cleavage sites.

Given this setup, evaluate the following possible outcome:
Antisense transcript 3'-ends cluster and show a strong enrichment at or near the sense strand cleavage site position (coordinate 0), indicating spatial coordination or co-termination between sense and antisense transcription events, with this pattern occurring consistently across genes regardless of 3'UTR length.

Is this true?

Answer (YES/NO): NO